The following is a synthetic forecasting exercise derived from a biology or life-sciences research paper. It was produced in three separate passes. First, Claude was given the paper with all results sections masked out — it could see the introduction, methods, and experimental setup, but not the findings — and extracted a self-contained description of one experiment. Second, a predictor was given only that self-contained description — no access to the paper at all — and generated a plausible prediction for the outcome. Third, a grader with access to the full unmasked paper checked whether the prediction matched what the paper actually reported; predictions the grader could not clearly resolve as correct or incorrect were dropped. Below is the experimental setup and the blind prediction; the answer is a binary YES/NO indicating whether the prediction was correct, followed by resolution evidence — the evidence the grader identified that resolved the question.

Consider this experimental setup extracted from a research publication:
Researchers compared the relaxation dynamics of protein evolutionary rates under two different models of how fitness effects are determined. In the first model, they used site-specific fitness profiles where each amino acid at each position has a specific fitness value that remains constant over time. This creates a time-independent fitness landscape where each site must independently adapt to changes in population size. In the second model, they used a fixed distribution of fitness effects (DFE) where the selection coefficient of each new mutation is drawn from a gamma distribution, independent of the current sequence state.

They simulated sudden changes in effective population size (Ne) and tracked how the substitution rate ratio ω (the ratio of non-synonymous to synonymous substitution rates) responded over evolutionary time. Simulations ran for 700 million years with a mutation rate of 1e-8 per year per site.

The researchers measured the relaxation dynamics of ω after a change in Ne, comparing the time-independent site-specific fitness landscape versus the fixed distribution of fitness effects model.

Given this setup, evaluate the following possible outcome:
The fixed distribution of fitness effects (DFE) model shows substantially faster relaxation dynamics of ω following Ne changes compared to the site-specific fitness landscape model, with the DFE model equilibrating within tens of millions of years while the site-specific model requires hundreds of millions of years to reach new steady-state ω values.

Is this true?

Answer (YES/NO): NO